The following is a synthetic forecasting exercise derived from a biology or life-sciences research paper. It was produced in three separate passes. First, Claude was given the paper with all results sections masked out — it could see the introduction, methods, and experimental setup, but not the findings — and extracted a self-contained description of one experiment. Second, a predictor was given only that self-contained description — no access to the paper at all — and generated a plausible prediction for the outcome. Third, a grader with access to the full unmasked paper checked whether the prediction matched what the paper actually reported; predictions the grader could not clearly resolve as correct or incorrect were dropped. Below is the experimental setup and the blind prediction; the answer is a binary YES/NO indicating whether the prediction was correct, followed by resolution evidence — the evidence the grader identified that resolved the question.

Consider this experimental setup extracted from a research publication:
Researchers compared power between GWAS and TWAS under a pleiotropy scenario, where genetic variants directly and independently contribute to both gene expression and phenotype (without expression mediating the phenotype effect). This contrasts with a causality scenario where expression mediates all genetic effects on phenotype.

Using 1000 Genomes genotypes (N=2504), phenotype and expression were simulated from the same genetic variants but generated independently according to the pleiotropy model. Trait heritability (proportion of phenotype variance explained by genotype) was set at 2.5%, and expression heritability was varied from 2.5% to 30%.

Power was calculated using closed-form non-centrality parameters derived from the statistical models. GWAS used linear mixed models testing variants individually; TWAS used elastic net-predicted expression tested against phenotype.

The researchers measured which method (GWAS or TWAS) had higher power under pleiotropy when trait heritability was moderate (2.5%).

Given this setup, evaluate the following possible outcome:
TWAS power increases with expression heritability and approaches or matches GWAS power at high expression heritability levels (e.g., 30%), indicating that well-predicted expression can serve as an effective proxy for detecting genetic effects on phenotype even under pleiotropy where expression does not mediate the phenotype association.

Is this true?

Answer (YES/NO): NO